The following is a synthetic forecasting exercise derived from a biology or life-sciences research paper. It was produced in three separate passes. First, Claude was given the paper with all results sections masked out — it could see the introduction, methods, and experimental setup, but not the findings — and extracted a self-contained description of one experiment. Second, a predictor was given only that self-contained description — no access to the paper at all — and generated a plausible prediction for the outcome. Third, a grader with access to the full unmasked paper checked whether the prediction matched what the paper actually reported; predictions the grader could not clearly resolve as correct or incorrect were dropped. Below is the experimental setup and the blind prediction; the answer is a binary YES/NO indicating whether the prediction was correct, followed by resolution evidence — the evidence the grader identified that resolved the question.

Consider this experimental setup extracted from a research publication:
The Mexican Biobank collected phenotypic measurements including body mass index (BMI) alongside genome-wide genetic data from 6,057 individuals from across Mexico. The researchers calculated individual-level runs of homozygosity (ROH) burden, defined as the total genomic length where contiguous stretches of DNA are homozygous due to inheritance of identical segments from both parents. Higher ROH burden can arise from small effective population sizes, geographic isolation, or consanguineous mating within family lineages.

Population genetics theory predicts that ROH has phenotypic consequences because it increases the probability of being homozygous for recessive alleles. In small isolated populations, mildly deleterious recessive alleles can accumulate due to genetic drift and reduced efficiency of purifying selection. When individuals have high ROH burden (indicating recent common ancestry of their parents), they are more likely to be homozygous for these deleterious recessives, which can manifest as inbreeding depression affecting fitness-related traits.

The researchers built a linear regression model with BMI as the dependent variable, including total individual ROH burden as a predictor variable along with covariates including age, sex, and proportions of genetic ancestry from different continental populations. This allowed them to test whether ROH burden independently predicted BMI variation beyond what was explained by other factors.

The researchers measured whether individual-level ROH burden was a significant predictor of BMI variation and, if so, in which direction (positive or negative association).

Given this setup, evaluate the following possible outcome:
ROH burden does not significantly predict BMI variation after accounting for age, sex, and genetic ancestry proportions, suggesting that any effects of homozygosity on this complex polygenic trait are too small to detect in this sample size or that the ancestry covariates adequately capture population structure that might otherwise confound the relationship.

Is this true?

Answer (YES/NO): NO